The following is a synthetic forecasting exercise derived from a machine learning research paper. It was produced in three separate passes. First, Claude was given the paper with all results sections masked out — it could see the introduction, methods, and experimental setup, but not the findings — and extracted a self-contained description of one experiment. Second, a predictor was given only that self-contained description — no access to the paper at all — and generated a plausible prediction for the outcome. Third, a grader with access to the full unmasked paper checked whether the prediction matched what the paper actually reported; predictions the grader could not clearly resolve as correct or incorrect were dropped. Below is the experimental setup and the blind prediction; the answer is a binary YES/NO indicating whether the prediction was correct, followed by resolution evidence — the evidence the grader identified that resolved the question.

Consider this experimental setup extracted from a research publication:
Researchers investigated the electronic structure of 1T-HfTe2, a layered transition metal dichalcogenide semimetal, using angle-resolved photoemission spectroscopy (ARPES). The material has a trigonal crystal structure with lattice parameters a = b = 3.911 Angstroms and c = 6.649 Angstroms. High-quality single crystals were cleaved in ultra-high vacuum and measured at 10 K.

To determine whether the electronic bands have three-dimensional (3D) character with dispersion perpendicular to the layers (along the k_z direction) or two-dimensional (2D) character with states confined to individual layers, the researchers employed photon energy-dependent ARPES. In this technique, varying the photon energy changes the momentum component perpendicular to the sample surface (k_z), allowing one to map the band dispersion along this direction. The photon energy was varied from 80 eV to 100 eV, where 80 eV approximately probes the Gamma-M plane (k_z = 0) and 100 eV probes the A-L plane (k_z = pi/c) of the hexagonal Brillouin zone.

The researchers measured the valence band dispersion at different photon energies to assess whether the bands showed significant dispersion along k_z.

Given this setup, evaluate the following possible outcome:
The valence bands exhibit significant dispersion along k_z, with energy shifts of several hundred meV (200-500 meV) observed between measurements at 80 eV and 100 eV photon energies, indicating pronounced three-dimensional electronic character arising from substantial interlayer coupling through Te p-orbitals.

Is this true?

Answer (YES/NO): YES